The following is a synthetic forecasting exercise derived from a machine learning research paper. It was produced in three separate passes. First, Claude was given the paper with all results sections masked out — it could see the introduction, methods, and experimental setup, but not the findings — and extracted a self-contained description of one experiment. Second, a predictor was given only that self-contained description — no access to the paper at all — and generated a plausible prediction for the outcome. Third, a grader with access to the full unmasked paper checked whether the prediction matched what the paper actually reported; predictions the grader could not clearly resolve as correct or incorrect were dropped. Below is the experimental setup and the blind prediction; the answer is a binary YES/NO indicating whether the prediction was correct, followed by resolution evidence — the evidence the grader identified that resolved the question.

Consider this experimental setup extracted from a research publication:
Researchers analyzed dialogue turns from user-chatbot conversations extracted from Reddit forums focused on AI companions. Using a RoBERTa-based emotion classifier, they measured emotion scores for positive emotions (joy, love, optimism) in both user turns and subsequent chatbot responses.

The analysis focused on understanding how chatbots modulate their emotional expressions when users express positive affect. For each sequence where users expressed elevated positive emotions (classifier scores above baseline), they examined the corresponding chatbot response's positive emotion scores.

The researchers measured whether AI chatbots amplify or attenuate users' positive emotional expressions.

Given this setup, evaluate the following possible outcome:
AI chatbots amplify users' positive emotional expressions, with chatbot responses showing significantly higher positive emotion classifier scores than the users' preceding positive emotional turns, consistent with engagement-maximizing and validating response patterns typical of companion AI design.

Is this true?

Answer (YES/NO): YES